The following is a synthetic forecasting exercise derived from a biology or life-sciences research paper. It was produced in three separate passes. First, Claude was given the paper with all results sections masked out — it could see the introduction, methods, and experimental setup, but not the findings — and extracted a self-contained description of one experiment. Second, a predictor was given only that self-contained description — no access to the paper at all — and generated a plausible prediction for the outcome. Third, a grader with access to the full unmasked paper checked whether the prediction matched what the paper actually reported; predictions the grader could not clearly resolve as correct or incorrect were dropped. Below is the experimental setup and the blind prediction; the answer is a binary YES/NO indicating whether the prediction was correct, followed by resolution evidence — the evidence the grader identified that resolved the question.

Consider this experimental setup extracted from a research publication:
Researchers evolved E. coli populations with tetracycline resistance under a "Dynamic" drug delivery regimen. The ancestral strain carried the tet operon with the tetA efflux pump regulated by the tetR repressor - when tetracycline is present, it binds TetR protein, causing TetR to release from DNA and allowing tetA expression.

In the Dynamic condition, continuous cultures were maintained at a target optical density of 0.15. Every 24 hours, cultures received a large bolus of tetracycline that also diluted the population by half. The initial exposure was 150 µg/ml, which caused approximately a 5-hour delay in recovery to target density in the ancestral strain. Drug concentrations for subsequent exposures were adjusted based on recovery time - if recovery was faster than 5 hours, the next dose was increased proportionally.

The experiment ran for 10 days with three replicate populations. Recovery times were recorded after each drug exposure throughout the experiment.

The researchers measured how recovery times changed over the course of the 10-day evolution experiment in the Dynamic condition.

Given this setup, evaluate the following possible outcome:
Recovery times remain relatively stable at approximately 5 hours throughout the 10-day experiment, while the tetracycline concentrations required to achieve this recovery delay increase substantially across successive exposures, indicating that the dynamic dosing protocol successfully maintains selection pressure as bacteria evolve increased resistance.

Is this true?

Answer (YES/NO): NO